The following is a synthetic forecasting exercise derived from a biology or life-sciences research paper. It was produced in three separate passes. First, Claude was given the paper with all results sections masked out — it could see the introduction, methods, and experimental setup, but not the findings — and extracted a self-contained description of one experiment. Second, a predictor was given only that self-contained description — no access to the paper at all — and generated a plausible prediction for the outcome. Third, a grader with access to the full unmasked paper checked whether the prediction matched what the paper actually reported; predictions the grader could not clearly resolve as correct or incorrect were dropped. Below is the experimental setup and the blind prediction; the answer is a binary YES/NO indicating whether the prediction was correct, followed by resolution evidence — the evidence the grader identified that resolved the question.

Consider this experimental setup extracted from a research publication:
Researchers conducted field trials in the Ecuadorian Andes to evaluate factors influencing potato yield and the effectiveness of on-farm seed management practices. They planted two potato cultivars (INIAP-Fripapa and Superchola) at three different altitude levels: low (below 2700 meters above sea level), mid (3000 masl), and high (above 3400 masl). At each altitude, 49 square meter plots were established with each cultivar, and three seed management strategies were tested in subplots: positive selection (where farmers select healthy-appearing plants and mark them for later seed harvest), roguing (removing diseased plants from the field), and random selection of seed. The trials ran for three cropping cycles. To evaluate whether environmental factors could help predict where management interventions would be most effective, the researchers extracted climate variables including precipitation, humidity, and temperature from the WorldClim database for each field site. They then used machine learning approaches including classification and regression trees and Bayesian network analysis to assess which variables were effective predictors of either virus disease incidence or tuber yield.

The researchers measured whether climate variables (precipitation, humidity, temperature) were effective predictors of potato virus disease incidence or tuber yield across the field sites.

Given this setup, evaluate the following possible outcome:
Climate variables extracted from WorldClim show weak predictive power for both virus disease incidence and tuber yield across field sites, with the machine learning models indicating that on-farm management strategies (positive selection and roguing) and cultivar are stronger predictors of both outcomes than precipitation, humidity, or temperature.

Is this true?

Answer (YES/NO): NO